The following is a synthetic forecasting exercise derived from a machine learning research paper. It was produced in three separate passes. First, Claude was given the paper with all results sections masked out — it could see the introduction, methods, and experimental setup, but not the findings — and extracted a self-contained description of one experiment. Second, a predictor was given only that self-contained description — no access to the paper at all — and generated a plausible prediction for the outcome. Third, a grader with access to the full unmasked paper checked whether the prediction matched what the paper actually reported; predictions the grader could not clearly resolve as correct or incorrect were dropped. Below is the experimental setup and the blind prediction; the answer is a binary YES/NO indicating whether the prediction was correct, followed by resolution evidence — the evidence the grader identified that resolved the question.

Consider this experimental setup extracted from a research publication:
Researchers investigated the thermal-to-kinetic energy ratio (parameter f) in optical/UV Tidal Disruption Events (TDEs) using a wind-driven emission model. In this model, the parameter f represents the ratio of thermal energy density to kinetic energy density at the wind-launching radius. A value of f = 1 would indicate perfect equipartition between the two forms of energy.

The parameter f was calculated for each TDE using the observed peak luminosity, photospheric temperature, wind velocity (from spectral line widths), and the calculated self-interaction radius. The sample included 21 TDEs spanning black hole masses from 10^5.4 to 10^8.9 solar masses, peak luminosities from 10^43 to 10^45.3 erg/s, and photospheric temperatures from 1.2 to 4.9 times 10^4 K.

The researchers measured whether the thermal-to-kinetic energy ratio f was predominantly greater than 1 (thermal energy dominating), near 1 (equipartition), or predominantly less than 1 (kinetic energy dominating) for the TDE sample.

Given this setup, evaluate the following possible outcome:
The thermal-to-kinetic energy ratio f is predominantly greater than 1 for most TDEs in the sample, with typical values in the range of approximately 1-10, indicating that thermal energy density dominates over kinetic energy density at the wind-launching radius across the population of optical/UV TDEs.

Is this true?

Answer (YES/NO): NO